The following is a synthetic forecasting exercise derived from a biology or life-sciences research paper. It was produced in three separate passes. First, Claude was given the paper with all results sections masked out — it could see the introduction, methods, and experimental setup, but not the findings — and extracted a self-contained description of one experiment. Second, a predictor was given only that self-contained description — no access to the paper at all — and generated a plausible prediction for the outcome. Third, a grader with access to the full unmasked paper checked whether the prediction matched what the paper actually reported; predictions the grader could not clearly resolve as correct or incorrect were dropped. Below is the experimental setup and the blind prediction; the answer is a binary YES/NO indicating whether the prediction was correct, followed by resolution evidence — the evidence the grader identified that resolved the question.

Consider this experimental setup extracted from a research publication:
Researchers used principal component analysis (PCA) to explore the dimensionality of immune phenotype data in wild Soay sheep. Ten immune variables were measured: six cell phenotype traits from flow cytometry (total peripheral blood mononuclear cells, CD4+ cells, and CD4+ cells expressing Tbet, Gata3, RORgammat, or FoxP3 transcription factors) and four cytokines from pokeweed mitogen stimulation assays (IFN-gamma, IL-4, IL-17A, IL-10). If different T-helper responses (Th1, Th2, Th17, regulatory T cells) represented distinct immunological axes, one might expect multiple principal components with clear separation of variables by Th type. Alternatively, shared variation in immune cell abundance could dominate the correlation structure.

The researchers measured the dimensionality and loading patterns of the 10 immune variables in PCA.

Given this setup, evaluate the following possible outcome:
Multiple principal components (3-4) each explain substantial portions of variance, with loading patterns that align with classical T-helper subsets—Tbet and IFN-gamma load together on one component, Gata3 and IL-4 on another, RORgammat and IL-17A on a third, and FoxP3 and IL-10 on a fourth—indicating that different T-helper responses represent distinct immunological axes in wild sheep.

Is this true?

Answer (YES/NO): NO